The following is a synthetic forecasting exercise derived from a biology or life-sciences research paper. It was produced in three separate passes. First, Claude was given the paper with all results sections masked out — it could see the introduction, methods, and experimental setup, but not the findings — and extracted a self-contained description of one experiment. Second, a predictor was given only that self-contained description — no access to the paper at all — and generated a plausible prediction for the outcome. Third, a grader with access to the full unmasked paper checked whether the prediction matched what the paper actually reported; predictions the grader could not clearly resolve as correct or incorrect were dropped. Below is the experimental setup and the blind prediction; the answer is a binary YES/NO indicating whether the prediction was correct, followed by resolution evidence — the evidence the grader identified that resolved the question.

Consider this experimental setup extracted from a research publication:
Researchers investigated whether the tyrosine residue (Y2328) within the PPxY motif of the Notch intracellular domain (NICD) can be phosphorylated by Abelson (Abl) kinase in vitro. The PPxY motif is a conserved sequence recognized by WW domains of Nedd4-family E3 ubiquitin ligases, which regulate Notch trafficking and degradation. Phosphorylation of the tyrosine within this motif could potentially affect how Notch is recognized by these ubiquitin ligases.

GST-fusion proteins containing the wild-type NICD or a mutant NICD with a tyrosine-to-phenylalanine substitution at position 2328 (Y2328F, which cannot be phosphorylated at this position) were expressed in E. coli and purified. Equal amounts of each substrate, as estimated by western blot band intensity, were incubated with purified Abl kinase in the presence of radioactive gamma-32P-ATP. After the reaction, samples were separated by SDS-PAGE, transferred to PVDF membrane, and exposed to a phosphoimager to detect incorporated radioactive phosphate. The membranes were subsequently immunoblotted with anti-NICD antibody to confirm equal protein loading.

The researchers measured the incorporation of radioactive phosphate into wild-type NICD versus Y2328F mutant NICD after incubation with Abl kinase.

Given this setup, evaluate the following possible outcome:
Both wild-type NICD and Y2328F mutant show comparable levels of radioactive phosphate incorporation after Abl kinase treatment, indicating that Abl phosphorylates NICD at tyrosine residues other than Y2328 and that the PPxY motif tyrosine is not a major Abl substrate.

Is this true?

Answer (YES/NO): NO